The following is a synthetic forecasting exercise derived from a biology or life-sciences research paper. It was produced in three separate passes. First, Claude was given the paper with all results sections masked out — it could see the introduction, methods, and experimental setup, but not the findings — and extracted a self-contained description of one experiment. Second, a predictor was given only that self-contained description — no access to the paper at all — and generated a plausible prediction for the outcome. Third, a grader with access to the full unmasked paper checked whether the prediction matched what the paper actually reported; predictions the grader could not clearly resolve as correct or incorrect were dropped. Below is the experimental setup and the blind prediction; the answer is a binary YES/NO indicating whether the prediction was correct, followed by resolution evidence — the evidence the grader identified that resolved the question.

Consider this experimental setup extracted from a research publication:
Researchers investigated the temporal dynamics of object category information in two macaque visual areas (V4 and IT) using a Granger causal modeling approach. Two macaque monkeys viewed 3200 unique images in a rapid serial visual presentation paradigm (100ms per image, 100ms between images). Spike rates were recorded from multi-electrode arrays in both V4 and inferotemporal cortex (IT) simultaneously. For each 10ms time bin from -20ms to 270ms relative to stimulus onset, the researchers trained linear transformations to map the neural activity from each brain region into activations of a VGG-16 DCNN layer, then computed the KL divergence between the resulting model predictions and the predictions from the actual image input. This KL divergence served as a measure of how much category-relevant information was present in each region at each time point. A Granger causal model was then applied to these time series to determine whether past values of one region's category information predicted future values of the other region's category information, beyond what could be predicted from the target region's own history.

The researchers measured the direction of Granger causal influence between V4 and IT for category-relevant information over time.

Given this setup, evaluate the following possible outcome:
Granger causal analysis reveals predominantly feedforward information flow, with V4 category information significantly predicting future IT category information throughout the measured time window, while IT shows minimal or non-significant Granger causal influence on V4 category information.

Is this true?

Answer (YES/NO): NO